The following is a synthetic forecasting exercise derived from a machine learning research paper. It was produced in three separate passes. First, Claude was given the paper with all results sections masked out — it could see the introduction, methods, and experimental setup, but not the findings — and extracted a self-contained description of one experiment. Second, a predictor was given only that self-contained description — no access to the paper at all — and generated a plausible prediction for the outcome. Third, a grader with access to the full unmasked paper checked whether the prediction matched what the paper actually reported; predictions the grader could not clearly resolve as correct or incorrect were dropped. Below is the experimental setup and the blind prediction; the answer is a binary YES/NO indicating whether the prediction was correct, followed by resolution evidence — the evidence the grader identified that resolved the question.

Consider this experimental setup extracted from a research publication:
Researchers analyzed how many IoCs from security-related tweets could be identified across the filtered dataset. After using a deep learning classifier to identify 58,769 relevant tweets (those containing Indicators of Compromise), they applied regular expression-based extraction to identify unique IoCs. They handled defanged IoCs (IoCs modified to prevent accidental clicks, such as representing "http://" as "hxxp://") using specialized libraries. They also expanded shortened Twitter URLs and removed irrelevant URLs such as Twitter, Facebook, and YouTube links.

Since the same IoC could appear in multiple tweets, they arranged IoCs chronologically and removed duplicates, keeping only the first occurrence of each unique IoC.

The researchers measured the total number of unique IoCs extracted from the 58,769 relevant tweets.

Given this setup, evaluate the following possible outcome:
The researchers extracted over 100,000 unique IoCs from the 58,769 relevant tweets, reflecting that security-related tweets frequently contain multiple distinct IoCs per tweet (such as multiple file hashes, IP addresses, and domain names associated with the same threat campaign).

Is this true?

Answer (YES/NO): NO